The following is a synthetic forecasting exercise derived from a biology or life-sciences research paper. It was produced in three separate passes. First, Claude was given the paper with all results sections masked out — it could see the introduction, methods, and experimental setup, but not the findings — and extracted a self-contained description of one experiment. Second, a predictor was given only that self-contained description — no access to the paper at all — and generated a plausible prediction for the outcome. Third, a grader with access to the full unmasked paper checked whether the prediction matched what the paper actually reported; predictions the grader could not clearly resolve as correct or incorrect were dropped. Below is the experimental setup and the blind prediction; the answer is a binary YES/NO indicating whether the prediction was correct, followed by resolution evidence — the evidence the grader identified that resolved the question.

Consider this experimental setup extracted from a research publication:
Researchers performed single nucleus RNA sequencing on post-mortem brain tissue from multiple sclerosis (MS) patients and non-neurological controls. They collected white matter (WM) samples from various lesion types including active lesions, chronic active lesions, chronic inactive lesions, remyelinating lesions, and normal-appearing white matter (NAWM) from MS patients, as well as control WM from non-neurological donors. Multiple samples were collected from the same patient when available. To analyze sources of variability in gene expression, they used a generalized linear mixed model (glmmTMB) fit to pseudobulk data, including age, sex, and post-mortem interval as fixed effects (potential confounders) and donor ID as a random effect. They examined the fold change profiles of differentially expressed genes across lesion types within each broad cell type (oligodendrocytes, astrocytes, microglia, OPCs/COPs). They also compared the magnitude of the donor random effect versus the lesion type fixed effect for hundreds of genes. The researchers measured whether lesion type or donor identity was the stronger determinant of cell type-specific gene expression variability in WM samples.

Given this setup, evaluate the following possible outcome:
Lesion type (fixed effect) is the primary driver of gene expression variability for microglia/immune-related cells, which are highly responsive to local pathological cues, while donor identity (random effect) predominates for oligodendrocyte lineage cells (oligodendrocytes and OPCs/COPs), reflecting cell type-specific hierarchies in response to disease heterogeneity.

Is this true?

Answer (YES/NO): NO